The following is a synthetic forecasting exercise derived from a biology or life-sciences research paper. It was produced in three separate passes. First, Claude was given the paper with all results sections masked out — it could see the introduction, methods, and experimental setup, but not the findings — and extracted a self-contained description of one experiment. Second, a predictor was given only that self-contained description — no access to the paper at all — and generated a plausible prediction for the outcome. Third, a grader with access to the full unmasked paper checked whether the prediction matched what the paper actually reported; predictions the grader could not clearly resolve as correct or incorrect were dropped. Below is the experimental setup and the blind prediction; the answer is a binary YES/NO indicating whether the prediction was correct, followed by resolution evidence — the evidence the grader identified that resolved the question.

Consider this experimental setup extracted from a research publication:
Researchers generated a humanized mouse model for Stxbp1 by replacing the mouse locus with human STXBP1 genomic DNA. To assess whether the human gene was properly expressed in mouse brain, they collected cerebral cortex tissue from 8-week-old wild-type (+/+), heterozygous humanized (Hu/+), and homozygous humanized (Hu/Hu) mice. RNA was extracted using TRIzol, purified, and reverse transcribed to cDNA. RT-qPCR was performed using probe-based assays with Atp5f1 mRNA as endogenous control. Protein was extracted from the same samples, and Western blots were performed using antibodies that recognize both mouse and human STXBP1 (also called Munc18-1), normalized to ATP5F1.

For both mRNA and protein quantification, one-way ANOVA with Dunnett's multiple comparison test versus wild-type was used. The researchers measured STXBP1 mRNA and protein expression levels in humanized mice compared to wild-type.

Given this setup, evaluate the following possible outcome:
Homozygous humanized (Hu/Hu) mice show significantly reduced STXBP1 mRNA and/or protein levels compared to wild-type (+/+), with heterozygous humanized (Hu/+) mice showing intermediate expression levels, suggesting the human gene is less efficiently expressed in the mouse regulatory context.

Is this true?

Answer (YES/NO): NO